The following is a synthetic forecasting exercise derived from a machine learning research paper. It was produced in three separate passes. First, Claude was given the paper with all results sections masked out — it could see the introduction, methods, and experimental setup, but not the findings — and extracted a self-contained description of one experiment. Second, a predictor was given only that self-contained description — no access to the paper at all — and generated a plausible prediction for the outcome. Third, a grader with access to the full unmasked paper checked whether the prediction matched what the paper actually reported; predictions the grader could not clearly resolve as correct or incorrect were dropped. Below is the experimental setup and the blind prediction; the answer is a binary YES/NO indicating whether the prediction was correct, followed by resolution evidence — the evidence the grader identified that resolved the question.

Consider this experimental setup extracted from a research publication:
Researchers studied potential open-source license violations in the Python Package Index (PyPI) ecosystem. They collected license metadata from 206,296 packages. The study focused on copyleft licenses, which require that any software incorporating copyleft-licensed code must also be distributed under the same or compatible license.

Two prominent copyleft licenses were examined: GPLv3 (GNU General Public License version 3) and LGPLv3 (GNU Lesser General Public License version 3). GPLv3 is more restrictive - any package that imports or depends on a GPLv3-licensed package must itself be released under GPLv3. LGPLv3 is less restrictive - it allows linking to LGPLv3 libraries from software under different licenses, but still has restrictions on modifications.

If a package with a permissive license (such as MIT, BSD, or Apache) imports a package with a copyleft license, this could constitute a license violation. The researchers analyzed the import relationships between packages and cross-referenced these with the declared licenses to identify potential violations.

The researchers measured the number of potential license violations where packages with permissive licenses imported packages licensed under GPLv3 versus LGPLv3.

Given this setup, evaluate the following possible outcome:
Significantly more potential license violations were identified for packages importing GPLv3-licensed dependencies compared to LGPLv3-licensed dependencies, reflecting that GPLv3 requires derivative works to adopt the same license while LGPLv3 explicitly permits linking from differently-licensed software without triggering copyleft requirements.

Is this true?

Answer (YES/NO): NO